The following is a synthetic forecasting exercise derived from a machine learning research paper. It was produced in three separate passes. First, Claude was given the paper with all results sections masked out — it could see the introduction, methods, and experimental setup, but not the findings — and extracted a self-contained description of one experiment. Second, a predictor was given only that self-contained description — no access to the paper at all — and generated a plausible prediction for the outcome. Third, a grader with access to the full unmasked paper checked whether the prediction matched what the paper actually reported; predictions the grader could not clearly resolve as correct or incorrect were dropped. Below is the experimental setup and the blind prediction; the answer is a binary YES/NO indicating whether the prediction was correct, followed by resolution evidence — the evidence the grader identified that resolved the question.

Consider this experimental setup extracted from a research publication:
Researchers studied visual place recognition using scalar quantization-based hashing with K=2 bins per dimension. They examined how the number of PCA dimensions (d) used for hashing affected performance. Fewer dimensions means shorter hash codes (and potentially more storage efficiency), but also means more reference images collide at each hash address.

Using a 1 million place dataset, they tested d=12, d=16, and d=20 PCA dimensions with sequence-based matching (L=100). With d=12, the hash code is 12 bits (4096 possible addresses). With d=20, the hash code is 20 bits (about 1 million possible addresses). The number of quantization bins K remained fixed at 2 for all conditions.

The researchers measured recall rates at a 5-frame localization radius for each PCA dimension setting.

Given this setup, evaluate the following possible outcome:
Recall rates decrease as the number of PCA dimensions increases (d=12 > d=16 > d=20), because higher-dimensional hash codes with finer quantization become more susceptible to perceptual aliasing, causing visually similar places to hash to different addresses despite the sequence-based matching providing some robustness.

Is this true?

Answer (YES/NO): YES